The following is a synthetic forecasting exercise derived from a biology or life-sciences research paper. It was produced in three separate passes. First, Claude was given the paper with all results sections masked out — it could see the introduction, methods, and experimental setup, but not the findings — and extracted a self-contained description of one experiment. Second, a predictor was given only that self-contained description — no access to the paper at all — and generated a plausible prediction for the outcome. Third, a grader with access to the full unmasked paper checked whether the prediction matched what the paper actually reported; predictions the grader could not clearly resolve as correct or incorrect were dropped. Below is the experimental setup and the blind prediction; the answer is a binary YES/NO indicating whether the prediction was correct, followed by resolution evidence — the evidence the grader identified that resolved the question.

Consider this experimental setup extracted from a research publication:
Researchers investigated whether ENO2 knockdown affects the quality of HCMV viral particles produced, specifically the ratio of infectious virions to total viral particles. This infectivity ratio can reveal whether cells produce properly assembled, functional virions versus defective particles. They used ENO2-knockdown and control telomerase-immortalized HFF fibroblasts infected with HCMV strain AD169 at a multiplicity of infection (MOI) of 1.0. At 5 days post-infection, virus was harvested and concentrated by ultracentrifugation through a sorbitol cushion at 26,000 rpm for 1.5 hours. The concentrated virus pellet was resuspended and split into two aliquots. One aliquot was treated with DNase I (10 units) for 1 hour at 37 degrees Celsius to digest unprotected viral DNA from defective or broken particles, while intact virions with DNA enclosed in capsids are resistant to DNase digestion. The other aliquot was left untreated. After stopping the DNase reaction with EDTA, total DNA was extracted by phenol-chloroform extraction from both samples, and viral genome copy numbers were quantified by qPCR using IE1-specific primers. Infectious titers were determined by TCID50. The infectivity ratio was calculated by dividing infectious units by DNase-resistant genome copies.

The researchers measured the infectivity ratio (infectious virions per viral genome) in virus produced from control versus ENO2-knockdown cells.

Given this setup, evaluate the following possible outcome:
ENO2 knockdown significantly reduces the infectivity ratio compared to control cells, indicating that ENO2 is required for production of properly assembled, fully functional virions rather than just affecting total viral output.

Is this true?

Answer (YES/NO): YES